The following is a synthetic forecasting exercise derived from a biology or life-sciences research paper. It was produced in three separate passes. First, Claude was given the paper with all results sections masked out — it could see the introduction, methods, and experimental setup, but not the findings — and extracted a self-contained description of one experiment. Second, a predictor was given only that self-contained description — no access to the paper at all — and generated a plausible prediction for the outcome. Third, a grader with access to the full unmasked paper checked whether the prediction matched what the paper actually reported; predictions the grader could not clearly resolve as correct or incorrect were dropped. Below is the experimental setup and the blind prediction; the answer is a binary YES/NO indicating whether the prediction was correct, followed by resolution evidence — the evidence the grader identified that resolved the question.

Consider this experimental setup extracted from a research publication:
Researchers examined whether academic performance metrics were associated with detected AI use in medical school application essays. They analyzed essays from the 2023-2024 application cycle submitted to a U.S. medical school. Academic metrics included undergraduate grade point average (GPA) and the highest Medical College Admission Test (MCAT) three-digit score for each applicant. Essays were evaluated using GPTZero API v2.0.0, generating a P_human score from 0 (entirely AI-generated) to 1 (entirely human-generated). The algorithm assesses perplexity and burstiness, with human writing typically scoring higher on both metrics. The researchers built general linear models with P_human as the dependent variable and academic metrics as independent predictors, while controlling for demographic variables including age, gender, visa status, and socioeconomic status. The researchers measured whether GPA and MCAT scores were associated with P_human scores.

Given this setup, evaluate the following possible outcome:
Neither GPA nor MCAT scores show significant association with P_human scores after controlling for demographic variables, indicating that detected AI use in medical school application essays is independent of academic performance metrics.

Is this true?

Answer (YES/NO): YES